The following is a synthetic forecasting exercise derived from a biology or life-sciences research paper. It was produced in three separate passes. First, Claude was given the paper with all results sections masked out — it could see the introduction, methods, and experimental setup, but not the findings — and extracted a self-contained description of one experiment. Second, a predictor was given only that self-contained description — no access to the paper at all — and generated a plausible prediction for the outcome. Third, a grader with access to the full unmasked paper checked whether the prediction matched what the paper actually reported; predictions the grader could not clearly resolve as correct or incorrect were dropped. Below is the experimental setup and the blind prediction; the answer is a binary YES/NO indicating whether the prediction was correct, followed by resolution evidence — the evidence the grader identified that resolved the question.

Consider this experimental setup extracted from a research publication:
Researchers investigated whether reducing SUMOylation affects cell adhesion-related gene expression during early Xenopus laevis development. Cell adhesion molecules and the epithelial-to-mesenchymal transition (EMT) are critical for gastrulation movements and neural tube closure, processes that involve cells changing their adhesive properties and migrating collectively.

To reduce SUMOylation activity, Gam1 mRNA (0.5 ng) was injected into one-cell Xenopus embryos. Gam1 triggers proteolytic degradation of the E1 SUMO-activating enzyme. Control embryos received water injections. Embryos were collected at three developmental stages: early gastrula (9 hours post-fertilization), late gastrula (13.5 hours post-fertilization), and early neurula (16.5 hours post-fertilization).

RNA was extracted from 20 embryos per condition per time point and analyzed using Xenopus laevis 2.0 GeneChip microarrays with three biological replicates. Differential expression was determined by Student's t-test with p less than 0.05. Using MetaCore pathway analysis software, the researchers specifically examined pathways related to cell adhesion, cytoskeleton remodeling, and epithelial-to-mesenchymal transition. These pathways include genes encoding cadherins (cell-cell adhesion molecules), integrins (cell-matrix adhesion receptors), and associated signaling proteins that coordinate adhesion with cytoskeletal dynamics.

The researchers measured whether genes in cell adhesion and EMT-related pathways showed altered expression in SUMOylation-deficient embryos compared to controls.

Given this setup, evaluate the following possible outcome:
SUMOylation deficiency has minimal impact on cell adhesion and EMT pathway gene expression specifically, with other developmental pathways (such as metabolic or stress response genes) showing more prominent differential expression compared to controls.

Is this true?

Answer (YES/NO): NO